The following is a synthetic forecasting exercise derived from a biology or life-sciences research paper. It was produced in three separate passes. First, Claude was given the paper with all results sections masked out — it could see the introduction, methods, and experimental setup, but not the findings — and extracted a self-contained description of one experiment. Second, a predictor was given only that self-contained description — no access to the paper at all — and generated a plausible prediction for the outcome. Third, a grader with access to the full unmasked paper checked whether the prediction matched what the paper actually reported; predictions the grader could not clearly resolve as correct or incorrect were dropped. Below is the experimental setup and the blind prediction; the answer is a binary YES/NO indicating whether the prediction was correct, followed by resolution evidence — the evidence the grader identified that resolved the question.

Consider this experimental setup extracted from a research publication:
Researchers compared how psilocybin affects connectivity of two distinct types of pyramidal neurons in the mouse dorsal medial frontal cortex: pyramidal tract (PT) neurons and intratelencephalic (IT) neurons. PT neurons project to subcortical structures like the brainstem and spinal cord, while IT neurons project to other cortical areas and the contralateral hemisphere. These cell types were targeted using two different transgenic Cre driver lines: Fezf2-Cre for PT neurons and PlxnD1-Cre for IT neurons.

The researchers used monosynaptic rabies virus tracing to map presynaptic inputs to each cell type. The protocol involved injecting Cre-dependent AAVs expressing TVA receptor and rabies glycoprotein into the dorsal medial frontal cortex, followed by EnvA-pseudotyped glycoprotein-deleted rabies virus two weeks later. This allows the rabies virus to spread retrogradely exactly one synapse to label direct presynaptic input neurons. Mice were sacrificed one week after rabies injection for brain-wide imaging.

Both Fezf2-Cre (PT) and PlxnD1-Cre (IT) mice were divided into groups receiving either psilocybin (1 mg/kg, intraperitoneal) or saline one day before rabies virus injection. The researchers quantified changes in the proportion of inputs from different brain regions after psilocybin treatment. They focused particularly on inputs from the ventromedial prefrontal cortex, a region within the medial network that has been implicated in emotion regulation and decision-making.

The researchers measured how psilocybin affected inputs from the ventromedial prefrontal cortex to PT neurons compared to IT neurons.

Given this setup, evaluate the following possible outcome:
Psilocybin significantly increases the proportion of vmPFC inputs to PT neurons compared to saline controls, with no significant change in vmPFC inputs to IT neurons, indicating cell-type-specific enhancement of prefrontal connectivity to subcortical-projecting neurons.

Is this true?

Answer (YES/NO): NO